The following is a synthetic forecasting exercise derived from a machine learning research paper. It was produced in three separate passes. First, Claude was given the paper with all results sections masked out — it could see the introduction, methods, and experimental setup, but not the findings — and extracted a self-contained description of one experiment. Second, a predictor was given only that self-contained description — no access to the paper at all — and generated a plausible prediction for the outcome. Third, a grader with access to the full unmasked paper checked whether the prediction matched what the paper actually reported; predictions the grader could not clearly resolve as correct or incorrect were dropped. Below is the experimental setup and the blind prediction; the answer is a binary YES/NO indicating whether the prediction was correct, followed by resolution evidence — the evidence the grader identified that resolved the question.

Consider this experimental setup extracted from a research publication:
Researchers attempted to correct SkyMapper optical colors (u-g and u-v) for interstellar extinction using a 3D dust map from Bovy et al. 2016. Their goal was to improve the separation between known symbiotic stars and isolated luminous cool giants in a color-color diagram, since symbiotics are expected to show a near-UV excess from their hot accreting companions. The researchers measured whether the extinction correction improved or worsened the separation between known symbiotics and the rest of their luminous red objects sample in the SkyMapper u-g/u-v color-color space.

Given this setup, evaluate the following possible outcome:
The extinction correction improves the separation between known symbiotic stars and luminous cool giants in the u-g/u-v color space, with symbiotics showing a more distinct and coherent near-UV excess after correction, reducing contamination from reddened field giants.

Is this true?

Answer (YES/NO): NO